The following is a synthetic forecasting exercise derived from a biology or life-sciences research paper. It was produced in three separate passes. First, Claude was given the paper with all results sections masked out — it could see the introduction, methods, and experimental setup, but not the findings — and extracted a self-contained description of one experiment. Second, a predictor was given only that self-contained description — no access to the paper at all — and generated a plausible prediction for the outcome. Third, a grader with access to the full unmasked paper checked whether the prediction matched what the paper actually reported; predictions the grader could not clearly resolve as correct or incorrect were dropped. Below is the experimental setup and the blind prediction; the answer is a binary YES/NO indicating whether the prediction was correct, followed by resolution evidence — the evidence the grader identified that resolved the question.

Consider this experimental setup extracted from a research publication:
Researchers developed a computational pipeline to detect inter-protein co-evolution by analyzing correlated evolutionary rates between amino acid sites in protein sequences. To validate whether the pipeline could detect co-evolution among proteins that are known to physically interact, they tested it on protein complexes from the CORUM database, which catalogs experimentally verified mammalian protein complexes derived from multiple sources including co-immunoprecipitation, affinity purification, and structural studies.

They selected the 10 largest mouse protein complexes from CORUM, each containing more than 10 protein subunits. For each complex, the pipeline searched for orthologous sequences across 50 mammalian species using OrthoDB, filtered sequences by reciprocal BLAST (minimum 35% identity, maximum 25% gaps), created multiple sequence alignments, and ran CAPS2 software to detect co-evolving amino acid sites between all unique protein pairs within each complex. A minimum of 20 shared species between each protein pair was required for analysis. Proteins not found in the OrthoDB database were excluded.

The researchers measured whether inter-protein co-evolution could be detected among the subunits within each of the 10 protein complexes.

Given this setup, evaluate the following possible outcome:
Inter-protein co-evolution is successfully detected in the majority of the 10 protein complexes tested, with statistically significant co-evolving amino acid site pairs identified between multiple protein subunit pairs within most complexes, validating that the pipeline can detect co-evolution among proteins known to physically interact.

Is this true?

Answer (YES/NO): NO